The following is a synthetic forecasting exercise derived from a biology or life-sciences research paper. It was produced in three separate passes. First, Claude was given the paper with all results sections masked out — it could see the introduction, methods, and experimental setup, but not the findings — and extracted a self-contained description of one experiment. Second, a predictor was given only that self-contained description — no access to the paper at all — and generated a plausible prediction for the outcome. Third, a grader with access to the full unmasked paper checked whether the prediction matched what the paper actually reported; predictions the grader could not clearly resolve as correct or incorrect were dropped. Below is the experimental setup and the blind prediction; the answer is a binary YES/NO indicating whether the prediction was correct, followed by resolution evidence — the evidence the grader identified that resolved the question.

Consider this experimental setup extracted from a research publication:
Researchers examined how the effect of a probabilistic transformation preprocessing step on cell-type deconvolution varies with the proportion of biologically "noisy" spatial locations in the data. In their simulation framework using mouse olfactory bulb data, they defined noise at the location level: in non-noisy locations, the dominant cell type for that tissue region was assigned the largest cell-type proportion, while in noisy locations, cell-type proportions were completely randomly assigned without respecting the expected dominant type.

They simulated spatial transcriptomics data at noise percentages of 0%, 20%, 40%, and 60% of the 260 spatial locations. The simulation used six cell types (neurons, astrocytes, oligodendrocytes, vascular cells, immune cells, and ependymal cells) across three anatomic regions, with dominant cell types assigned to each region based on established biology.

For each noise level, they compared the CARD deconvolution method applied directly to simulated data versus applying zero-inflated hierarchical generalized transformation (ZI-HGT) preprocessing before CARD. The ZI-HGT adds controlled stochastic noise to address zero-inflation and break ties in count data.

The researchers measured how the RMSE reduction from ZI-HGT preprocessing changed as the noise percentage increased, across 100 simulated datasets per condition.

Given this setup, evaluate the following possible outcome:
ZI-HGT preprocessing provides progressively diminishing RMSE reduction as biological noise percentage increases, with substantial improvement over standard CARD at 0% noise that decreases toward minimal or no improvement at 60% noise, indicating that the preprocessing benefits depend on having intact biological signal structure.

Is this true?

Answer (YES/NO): NO